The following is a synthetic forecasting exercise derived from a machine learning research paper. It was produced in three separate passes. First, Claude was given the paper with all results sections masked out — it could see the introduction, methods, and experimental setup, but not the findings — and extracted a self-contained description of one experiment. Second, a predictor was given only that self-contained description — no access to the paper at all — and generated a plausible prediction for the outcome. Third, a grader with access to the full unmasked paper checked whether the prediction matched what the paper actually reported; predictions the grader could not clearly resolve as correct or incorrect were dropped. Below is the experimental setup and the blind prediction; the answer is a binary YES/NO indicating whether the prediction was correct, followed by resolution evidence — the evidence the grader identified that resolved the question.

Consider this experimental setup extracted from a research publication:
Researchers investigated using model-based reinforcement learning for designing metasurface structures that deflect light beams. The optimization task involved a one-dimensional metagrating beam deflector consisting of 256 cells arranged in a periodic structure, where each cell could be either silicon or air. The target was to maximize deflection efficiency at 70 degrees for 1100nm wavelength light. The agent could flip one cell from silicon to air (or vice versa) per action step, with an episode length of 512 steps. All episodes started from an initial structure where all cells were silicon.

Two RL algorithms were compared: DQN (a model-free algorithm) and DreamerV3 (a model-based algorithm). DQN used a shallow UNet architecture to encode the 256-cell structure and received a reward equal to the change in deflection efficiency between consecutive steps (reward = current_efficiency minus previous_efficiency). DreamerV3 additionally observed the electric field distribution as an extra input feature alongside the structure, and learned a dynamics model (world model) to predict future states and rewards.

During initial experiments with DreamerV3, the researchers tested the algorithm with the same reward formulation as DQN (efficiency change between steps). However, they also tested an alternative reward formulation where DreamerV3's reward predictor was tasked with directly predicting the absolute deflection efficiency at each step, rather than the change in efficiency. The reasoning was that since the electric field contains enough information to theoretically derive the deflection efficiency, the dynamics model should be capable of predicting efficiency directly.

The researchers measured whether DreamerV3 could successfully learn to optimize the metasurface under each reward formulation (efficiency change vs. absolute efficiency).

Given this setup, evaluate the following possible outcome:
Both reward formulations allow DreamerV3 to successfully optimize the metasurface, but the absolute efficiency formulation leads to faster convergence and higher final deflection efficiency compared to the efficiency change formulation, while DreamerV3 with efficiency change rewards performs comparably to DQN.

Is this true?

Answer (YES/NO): NO